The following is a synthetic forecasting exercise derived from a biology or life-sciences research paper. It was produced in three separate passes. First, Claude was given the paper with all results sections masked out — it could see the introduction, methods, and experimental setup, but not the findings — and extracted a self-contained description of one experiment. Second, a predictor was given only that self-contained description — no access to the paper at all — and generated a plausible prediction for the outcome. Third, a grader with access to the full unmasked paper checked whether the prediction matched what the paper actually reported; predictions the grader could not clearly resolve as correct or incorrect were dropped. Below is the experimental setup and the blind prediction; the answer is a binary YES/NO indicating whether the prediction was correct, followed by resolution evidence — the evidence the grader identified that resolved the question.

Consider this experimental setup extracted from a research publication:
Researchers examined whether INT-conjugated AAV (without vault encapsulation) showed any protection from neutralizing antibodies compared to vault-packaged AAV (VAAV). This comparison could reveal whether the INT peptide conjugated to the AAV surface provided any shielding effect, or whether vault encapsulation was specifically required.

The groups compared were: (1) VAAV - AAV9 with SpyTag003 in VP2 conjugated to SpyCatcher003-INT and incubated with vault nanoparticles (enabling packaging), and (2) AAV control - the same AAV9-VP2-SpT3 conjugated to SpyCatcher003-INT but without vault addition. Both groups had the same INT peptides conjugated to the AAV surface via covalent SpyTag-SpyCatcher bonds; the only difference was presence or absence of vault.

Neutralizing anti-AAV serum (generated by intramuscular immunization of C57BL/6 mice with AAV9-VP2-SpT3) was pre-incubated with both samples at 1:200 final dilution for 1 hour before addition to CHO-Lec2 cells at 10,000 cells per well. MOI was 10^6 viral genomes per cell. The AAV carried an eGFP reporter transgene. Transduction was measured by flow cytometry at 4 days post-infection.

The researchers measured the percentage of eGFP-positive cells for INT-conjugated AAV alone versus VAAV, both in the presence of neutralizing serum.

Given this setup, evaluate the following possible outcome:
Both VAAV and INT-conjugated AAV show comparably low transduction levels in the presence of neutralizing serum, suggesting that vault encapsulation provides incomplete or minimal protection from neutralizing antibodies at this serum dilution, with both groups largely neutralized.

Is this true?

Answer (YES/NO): NO